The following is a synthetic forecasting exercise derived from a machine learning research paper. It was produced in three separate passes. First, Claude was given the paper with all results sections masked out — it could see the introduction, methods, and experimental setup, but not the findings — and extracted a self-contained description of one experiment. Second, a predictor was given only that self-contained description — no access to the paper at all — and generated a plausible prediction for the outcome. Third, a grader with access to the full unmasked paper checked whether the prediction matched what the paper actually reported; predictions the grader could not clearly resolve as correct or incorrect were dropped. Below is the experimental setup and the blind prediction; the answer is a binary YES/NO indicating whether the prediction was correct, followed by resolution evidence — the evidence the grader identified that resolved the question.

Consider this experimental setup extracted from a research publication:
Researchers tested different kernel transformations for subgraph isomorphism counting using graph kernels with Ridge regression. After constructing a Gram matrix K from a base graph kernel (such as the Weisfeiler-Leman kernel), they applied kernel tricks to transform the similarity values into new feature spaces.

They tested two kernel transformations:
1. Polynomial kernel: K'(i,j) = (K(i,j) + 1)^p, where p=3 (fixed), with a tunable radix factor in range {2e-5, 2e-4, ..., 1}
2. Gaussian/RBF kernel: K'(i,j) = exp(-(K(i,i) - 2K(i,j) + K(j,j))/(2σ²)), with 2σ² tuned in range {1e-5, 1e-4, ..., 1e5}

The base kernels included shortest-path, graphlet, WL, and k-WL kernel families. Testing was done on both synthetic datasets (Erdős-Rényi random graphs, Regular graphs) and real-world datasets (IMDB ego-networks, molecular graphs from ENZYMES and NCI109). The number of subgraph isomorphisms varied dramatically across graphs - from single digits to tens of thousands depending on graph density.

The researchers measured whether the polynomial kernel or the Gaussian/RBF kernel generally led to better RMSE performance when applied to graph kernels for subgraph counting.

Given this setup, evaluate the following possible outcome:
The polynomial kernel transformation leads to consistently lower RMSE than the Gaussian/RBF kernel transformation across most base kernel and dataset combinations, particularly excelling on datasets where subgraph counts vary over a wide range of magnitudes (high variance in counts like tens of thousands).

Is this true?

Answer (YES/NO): NO